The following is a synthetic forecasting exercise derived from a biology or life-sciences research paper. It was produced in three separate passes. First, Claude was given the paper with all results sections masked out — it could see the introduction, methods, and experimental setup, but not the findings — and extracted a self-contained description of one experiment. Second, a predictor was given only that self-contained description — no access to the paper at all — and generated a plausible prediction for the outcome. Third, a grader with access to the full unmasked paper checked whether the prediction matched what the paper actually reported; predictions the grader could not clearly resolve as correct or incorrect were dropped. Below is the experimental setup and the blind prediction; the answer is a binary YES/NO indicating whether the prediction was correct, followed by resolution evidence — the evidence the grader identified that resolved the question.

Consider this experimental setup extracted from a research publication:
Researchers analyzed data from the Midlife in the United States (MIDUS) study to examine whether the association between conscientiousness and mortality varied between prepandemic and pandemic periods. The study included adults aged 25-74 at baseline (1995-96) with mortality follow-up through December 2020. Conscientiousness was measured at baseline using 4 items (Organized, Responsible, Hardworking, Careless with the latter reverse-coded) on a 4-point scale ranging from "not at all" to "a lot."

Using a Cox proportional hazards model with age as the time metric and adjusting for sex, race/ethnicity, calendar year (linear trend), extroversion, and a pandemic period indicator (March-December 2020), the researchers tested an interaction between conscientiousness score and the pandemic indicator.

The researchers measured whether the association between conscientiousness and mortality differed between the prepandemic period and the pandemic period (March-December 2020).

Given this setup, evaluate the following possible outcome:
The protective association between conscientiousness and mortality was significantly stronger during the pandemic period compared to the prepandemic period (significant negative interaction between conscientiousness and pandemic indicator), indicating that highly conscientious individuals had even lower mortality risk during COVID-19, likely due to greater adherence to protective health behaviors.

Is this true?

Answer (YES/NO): NO